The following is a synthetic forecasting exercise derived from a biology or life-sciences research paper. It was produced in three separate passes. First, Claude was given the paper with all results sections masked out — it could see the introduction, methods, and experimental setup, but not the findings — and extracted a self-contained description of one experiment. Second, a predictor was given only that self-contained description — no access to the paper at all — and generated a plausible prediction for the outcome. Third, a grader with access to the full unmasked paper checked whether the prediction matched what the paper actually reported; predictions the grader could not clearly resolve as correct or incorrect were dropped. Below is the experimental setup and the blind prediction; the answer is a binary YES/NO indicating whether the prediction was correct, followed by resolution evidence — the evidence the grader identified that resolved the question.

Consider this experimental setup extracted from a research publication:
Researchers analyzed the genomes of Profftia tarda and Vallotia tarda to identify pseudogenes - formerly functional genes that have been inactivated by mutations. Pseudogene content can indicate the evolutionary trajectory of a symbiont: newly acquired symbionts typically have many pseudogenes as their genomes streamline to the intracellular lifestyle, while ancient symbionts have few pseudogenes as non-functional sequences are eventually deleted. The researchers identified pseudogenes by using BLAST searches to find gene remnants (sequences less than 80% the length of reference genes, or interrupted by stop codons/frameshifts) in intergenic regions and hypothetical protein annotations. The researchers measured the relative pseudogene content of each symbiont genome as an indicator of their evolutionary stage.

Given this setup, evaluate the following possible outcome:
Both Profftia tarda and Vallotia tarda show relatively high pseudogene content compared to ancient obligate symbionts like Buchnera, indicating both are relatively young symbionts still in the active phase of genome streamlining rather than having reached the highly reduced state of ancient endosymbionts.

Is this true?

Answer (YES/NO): YES